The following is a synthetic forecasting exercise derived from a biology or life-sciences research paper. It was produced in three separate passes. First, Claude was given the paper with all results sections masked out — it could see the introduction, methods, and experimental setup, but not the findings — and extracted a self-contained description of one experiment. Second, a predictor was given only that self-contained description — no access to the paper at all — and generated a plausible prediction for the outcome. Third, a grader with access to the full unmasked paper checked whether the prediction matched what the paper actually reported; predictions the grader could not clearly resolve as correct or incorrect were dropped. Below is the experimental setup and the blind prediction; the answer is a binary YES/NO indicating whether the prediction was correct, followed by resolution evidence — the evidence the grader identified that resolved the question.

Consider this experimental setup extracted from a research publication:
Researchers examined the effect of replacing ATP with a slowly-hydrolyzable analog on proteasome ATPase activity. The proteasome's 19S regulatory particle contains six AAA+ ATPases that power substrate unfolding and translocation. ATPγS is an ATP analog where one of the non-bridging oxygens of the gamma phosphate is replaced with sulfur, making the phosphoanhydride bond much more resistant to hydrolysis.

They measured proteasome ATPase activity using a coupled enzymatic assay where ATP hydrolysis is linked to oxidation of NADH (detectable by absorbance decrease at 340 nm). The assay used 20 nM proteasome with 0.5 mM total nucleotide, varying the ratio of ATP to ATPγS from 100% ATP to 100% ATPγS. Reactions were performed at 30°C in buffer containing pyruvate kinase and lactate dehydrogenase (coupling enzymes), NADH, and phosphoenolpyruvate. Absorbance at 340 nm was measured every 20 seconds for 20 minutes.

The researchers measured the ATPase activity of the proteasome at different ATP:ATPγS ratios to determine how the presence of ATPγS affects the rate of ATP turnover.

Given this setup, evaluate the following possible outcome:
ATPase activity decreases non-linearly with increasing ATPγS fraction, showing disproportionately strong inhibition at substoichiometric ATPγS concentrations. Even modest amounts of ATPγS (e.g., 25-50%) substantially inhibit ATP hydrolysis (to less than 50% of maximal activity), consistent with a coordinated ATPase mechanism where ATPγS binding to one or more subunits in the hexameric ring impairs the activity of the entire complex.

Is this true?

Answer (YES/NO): YES